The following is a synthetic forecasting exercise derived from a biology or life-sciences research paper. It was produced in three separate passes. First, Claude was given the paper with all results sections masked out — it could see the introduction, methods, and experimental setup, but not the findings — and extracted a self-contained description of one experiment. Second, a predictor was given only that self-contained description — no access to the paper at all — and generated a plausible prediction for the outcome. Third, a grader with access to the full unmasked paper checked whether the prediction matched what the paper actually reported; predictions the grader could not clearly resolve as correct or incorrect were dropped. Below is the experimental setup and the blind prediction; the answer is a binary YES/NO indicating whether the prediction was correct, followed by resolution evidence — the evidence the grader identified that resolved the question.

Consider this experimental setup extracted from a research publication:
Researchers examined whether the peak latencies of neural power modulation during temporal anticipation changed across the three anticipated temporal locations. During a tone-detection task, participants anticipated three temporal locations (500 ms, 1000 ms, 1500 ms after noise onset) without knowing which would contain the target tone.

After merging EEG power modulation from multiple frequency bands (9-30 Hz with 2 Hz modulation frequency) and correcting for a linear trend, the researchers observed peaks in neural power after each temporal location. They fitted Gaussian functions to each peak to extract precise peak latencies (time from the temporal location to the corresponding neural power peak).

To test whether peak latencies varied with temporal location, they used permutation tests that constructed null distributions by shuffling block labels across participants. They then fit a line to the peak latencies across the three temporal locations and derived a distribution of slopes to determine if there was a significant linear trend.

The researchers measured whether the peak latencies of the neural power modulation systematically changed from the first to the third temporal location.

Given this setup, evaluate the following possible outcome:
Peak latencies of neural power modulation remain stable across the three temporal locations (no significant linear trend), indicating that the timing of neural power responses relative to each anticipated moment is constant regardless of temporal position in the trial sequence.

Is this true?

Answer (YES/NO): NO